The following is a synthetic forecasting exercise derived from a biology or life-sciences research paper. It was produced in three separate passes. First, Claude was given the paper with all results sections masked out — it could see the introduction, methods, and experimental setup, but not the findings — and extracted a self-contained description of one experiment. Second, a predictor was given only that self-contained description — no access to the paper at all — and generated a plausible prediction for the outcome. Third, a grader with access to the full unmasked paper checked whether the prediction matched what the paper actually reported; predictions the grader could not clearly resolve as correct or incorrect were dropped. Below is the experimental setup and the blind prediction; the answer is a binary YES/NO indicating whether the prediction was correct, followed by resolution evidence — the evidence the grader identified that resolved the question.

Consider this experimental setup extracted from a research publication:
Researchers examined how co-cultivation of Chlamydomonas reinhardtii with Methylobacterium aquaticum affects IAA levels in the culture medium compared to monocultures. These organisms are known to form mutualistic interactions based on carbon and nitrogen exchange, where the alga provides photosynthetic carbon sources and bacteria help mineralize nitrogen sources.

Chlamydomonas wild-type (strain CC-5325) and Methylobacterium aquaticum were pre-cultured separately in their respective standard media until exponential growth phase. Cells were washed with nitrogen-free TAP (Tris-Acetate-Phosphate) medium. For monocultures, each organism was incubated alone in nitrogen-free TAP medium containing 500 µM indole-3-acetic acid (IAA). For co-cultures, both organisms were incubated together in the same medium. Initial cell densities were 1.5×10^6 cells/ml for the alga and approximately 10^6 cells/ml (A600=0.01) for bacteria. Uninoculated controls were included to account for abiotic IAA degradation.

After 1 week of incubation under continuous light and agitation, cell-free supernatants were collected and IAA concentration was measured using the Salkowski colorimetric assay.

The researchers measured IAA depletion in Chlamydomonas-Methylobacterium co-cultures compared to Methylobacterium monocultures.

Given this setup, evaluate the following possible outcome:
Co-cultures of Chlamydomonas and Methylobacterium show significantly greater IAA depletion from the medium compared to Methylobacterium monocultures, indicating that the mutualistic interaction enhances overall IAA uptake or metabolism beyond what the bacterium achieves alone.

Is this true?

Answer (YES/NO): YES